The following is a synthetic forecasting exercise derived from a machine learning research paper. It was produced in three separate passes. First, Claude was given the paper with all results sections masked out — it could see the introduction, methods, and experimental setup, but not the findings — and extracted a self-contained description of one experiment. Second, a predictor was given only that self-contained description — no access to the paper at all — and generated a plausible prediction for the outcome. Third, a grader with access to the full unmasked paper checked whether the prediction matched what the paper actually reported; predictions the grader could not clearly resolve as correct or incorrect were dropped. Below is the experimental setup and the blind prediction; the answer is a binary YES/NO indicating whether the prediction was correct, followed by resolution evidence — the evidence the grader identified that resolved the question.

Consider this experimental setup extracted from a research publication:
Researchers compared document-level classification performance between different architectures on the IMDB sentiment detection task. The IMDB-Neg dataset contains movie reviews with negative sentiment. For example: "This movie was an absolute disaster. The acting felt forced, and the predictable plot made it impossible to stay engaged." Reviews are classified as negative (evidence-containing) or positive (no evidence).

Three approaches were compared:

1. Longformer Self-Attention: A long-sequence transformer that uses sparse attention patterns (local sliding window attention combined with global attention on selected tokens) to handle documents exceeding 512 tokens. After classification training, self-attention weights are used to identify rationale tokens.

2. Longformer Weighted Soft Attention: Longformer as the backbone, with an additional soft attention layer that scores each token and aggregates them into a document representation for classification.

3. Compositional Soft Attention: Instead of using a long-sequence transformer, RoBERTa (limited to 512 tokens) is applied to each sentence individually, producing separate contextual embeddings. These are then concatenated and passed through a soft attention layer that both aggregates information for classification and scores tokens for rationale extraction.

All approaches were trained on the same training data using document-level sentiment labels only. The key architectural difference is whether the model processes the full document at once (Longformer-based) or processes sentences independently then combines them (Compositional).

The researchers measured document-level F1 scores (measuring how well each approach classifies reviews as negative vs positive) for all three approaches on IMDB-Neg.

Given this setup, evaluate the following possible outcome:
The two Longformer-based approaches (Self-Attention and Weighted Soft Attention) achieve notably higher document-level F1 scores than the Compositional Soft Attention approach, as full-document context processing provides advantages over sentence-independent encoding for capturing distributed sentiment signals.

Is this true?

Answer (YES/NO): NO